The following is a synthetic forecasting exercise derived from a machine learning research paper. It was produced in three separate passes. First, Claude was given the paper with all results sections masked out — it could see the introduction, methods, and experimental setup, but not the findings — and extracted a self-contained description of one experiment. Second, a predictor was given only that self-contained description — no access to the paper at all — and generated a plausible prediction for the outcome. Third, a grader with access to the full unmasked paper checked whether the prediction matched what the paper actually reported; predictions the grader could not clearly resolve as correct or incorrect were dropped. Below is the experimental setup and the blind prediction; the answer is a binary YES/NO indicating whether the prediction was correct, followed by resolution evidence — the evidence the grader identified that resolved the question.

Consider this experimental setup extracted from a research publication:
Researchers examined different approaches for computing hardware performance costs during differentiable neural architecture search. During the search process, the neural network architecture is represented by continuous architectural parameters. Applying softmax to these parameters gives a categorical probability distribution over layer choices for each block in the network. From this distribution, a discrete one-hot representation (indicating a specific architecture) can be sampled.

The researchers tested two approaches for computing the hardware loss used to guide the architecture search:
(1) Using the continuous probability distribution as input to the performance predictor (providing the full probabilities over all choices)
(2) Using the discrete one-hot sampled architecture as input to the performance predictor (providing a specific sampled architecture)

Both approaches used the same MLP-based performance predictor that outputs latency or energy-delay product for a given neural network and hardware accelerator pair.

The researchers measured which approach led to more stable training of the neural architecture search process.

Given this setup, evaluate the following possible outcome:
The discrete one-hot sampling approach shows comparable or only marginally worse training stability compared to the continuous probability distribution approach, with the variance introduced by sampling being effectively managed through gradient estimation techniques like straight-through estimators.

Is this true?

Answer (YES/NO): NO